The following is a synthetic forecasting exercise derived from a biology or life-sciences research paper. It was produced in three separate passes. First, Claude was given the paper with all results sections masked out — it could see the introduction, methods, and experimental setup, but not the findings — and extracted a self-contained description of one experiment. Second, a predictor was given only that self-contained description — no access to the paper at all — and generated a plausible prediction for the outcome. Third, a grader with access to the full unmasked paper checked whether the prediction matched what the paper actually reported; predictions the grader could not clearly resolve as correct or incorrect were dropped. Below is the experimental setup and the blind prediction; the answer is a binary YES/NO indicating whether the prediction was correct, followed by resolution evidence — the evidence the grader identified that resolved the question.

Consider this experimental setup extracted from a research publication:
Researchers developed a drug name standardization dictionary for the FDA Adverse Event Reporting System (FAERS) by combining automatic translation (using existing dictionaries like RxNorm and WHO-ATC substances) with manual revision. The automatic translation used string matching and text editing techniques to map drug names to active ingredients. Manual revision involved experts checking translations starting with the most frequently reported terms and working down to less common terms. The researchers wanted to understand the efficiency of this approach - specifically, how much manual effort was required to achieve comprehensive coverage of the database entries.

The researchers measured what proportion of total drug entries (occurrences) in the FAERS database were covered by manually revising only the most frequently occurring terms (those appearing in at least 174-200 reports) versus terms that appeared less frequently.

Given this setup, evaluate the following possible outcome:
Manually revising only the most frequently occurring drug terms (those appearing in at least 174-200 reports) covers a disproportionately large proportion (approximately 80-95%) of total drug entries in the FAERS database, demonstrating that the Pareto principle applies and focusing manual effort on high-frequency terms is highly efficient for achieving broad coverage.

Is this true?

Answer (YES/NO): NO